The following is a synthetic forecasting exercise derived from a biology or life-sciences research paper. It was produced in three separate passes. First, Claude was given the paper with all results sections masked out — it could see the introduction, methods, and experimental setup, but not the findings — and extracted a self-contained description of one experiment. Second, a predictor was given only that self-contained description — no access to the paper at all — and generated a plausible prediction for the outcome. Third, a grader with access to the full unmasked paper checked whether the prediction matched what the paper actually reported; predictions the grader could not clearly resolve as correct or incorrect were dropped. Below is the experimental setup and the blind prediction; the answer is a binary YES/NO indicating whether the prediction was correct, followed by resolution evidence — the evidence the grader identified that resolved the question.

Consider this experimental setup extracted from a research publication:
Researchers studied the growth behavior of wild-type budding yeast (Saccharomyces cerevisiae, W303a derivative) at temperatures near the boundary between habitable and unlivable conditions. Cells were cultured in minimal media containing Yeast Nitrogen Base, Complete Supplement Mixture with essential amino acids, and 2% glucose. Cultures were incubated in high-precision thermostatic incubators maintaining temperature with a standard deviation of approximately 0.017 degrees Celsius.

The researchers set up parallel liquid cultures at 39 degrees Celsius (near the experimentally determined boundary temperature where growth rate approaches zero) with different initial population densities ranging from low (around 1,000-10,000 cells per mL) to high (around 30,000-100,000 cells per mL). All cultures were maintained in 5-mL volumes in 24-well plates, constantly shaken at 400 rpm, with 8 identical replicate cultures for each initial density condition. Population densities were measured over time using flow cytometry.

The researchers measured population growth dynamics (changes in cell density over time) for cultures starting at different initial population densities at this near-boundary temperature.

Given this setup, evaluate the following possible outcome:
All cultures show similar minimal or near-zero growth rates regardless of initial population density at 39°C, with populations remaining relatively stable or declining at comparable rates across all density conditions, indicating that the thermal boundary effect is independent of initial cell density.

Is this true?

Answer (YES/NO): NO